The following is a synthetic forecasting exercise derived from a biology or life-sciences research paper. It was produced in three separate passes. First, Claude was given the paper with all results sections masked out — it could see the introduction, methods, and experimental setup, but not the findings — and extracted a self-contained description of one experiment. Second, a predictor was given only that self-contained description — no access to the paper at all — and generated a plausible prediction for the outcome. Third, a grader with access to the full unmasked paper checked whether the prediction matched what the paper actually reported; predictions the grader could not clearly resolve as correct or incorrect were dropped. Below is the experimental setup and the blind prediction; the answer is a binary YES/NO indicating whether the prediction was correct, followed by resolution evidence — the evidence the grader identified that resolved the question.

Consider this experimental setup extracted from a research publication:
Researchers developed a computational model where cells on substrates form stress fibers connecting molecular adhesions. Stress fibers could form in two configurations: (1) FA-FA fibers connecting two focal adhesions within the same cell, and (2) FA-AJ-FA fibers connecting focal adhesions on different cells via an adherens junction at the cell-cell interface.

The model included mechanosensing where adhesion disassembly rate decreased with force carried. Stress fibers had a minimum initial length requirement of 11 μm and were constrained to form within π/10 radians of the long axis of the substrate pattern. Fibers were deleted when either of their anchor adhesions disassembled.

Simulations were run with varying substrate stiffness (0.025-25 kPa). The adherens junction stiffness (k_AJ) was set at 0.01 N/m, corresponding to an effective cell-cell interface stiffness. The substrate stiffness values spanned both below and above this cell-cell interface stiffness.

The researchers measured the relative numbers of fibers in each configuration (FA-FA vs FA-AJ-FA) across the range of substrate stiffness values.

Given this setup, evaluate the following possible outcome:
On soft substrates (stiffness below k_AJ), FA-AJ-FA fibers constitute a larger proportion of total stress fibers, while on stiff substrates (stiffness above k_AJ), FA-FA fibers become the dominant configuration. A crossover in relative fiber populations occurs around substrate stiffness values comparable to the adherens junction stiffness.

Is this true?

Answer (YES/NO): YES